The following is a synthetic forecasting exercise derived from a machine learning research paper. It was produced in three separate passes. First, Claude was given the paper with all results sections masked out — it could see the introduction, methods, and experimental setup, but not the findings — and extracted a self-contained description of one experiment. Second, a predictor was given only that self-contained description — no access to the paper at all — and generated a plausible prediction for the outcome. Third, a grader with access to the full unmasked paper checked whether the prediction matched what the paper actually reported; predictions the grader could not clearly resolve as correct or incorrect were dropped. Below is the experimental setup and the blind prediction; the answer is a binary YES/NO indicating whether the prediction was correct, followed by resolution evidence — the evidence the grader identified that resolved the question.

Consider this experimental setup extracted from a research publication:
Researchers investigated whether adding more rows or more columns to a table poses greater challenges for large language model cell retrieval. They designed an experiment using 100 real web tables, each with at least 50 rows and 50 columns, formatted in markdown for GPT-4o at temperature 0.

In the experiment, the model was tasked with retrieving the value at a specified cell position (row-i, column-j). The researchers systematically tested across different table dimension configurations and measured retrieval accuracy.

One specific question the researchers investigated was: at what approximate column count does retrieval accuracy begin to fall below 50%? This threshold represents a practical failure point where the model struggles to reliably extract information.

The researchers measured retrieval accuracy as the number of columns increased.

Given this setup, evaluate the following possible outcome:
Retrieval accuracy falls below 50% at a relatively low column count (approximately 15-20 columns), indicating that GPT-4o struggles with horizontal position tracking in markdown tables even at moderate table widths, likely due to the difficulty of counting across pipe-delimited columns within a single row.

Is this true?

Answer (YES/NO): NO